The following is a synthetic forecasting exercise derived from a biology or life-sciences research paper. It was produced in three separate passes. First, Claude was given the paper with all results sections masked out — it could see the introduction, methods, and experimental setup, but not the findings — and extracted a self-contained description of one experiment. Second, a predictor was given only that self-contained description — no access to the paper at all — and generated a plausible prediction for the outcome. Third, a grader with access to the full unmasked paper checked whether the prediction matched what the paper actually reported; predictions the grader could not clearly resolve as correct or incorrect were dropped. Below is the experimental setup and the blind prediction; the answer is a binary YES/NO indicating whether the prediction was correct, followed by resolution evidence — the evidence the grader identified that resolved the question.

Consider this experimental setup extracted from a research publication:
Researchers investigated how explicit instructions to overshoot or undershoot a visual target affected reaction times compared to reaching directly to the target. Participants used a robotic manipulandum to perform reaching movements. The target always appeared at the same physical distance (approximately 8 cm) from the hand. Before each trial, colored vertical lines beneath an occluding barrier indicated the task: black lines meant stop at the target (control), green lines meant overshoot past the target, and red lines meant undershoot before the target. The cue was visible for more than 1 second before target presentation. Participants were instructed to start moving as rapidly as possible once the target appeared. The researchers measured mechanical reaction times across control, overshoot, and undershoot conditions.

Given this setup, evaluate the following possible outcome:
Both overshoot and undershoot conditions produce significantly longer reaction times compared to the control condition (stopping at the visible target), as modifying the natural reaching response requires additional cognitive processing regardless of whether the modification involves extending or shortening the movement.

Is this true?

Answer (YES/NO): YES